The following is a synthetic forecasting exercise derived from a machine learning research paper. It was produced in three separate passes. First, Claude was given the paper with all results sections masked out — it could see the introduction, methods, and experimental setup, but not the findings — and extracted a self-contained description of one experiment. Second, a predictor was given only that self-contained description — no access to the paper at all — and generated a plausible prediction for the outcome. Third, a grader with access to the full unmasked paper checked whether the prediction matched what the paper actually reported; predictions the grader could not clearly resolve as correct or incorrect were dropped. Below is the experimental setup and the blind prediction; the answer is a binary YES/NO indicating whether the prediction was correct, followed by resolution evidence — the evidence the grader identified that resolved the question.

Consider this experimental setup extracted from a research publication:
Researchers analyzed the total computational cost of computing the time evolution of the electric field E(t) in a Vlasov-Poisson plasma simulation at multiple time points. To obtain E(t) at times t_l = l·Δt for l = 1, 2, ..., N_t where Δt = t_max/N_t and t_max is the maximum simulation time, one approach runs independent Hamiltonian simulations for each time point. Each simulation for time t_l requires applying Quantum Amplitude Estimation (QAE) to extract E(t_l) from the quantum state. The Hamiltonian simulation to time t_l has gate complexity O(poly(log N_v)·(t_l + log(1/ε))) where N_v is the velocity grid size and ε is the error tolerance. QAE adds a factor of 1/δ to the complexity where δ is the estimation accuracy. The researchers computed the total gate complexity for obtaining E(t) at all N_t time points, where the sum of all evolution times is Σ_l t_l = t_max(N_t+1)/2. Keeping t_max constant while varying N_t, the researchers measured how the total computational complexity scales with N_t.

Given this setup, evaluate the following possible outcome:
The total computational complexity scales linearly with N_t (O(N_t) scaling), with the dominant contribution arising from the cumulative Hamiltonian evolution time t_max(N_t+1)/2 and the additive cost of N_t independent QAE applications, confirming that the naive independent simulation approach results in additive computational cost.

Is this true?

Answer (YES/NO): YES